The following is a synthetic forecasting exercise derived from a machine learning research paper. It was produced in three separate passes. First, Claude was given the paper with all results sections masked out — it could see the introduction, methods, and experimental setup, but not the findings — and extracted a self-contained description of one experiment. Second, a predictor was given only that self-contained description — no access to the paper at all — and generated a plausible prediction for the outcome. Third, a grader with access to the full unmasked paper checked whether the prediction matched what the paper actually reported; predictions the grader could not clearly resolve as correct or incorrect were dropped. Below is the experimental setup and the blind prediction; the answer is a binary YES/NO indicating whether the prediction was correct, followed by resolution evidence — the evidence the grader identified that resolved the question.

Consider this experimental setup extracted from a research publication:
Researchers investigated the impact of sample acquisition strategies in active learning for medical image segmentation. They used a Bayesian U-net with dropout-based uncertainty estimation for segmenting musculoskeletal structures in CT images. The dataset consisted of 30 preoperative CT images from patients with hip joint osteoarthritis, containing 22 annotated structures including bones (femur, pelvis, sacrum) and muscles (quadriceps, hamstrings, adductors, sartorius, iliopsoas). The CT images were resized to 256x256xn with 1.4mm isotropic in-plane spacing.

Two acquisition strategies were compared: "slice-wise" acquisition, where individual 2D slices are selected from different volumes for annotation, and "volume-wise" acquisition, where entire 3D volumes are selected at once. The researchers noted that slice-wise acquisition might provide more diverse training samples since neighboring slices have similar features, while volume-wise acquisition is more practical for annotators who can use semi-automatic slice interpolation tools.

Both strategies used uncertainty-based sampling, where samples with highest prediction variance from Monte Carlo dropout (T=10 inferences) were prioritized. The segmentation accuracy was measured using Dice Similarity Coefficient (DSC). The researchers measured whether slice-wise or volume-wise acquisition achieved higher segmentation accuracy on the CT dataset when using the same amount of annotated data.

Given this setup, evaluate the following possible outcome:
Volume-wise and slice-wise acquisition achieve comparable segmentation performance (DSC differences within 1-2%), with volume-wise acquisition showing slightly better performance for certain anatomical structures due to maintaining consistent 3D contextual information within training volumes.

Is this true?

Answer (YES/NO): NO